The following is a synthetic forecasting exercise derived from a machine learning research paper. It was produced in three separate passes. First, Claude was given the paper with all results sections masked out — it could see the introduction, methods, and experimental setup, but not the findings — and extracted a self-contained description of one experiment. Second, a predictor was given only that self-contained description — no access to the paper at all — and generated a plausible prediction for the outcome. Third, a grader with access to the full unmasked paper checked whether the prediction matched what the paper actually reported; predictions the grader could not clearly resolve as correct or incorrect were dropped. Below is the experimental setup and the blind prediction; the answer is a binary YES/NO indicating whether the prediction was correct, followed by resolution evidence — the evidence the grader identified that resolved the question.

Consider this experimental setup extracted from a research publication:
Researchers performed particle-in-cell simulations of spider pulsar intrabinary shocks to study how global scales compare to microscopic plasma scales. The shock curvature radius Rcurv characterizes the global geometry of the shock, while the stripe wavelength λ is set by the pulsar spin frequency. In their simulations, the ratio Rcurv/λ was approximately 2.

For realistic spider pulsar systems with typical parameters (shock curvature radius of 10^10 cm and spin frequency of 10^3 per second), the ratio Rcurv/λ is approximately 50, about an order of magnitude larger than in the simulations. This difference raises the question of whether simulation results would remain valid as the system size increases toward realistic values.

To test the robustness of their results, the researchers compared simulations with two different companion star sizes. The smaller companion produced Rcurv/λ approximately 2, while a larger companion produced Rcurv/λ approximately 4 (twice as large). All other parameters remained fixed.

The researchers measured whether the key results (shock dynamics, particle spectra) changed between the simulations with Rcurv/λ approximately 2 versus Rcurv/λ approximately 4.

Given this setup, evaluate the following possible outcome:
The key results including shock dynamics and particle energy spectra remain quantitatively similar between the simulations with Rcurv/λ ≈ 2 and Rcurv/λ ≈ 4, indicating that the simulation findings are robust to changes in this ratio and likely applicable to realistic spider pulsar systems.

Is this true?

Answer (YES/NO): YES